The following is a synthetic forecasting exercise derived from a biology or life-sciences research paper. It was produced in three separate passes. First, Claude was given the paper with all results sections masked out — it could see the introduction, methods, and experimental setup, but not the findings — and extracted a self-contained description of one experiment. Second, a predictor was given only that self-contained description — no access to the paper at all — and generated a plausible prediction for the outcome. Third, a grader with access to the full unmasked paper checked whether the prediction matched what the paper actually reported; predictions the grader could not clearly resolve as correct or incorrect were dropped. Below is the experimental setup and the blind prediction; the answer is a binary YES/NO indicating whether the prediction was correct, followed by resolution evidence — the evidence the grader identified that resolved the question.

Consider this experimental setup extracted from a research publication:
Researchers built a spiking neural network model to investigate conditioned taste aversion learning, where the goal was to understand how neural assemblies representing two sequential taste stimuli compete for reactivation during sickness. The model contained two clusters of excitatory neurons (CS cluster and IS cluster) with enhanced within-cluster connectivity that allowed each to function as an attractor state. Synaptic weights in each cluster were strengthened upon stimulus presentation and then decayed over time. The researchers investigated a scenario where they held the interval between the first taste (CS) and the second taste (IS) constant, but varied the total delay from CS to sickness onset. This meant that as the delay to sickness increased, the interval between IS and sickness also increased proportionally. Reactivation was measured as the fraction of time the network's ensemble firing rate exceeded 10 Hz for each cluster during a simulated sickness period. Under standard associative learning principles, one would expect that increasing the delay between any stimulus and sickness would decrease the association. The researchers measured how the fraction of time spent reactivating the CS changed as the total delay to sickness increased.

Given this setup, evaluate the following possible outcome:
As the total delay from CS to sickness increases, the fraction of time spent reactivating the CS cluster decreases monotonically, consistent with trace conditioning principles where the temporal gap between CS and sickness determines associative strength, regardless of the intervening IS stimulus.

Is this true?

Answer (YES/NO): NO